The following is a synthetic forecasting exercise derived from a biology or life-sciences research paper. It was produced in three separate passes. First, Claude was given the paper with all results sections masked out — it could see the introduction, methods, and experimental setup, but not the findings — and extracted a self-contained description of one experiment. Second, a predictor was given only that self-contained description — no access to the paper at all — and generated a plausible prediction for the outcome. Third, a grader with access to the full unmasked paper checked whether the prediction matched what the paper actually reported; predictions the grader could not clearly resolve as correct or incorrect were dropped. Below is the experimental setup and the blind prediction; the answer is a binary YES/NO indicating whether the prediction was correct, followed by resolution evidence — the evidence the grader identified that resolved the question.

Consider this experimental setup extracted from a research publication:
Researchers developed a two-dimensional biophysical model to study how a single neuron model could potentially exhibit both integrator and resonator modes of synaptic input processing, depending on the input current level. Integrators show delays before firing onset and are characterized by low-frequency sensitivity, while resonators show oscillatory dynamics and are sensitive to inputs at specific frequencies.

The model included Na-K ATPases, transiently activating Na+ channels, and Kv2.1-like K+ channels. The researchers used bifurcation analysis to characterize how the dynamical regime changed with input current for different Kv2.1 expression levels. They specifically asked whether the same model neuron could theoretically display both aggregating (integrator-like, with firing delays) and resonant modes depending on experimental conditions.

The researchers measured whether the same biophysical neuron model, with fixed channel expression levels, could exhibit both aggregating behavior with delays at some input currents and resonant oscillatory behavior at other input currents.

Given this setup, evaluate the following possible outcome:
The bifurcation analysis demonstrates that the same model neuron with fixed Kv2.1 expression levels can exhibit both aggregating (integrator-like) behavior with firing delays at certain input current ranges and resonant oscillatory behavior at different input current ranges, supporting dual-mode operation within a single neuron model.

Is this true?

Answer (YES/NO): YES